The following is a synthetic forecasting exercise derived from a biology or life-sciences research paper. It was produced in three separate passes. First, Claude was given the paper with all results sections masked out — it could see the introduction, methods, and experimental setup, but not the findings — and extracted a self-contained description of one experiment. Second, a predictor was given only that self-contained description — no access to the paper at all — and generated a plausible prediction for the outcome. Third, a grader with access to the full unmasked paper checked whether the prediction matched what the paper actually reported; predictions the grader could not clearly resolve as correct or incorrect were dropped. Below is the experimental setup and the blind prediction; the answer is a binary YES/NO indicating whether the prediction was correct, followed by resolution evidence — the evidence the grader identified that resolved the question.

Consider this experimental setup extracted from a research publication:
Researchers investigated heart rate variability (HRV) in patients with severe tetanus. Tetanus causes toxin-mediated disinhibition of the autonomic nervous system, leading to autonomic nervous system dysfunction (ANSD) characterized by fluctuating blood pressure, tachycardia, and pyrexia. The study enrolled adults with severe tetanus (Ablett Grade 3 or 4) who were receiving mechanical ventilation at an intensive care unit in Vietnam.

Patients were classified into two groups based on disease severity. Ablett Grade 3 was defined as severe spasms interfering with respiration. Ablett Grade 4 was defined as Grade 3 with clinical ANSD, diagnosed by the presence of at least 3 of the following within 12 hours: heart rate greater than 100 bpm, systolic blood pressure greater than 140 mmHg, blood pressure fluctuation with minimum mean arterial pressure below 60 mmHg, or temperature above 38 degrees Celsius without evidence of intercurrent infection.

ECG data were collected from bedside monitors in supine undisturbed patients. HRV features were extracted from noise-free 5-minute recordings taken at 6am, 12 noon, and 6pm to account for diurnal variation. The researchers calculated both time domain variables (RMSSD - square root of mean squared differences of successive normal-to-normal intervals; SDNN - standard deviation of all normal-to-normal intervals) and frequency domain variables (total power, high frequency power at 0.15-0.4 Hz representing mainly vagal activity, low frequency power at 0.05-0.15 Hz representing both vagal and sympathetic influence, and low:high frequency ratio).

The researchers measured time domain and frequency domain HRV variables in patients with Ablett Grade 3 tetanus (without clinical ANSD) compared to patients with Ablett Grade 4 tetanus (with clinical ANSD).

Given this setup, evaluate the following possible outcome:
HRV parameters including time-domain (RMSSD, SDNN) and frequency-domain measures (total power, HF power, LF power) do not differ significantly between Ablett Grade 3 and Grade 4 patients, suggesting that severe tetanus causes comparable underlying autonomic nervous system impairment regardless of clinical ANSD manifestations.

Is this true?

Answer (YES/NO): NO